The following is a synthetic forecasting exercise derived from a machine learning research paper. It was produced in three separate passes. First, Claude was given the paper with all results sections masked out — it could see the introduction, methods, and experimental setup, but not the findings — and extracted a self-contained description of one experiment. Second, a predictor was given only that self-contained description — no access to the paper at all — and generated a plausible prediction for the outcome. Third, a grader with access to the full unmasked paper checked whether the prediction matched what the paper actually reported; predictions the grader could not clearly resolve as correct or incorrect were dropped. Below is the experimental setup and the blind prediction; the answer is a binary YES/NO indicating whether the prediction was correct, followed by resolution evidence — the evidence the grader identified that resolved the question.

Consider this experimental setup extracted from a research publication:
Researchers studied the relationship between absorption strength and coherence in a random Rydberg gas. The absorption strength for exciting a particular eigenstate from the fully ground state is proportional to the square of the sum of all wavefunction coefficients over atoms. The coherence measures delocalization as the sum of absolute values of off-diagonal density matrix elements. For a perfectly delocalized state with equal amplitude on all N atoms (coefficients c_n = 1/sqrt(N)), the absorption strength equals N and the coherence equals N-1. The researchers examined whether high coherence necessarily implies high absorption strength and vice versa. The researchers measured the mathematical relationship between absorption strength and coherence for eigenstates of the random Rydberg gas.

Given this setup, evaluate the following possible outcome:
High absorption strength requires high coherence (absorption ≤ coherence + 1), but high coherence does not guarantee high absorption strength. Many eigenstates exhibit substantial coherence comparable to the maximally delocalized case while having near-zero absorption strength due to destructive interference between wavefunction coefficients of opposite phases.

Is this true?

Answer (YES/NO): YES